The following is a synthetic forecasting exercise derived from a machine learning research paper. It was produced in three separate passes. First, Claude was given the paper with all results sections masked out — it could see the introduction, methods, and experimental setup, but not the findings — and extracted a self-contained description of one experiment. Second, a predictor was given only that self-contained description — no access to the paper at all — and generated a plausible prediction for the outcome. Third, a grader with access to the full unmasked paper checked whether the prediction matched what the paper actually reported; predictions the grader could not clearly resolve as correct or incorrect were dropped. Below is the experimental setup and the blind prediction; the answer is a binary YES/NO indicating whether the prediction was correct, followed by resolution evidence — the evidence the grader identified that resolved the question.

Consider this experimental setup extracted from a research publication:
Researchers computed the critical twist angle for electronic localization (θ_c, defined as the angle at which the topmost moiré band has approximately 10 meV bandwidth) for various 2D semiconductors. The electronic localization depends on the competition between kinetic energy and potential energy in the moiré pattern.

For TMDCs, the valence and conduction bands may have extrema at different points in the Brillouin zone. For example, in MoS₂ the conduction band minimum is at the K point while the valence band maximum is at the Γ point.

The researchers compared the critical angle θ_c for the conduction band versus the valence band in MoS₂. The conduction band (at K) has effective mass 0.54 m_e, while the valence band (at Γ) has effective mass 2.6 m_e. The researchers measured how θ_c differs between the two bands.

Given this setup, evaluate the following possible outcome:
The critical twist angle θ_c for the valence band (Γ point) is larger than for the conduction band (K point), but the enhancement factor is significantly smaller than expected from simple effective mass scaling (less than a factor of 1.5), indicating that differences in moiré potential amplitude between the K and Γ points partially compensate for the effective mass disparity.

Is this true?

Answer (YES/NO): NO